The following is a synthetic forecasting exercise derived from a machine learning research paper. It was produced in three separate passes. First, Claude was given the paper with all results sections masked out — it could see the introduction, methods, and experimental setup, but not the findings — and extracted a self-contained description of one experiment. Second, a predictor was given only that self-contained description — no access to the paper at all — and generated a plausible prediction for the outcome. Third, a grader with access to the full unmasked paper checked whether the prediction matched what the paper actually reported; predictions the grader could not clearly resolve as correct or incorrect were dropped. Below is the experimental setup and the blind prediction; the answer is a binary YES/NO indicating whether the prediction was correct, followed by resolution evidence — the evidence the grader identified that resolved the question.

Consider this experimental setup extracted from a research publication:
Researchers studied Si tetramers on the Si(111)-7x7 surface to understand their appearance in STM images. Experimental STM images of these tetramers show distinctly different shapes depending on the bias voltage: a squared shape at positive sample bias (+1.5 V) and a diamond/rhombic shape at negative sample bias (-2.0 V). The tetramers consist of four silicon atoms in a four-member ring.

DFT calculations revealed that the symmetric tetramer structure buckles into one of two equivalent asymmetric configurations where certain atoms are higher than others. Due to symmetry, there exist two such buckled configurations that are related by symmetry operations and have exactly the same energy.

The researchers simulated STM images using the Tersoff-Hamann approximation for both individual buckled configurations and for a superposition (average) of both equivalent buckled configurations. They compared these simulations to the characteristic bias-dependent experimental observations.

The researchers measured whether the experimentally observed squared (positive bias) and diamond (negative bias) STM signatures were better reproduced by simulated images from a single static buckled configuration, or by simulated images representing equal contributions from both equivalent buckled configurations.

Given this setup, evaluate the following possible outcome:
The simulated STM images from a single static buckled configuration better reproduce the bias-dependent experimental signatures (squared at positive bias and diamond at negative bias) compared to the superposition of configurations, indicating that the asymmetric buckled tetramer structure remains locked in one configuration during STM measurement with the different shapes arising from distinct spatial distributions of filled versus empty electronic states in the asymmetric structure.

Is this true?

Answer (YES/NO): NO